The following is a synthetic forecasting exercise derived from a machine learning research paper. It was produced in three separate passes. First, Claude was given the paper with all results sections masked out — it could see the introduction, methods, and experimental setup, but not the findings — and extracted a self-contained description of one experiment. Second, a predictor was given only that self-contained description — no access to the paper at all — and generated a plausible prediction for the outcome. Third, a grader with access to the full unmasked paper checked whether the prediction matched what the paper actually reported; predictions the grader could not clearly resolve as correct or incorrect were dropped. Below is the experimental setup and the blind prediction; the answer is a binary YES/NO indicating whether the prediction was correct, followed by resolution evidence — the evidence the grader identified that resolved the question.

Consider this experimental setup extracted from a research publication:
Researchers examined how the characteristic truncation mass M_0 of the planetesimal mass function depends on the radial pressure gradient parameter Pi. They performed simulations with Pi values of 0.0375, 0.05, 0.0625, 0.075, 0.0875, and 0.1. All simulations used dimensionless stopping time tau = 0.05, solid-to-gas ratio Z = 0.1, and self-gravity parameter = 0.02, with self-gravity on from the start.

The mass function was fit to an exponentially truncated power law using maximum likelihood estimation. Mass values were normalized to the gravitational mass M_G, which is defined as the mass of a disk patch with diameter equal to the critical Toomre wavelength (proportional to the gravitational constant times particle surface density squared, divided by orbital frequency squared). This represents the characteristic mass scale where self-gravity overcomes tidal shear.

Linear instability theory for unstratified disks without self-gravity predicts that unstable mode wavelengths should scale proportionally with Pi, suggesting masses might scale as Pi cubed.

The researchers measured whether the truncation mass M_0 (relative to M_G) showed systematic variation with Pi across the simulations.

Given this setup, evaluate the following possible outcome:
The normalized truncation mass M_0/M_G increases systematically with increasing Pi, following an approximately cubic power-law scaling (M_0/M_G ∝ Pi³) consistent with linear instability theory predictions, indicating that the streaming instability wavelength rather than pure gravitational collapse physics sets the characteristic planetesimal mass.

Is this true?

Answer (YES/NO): NO